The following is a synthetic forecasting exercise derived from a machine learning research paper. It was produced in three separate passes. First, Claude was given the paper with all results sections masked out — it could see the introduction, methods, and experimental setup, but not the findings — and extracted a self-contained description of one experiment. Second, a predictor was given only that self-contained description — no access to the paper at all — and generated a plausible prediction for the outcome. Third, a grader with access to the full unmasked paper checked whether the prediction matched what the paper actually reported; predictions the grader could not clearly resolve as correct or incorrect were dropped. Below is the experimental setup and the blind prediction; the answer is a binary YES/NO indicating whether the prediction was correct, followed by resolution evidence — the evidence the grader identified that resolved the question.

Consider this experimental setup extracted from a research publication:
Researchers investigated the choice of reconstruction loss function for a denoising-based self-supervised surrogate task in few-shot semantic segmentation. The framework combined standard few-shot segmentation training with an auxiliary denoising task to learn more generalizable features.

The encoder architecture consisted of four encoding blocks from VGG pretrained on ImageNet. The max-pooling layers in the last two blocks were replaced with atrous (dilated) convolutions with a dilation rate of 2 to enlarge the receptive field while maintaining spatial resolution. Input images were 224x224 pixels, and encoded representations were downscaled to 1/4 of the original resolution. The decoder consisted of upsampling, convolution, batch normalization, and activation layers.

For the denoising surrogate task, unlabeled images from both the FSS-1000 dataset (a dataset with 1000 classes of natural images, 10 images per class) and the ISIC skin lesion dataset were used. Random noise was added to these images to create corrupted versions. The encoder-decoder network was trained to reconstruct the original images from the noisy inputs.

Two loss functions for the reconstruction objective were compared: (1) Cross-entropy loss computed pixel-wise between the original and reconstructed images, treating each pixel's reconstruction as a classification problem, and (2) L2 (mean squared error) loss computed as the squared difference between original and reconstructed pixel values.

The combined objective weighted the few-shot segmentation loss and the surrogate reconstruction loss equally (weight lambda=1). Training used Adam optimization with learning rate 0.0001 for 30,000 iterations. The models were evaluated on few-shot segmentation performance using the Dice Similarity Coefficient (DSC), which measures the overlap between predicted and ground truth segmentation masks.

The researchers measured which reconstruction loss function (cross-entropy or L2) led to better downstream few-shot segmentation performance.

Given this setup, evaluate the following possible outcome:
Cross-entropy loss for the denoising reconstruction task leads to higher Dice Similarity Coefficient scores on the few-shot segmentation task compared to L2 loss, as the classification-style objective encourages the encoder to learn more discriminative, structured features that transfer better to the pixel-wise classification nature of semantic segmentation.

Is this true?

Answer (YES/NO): YES